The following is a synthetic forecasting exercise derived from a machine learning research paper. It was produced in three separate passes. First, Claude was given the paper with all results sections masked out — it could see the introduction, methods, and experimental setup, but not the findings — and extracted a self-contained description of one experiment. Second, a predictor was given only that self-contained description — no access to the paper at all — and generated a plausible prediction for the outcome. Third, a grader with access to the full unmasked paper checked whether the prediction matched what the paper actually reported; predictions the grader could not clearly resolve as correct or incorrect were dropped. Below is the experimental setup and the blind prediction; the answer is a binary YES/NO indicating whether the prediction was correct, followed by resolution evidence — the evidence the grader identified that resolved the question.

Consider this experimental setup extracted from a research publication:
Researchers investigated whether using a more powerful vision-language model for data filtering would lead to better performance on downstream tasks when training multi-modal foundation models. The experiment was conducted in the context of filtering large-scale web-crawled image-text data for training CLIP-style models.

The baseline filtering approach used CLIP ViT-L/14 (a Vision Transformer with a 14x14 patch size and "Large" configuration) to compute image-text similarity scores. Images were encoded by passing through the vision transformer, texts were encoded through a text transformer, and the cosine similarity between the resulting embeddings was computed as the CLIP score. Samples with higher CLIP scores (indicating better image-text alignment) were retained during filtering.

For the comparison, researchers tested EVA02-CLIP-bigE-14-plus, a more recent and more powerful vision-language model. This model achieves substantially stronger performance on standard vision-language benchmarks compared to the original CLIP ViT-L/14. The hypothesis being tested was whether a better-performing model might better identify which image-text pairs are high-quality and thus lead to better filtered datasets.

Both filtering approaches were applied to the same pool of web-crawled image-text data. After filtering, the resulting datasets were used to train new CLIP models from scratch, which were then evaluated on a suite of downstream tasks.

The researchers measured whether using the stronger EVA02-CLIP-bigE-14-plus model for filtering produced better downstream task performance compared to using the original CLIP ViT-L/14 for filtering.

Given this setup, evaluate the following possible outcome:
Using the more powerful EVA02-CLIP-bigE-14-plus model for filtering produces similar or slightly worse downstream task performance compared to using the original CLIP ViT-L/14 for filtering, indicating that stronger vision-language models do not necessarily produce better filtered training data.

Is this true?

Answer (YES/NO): YES